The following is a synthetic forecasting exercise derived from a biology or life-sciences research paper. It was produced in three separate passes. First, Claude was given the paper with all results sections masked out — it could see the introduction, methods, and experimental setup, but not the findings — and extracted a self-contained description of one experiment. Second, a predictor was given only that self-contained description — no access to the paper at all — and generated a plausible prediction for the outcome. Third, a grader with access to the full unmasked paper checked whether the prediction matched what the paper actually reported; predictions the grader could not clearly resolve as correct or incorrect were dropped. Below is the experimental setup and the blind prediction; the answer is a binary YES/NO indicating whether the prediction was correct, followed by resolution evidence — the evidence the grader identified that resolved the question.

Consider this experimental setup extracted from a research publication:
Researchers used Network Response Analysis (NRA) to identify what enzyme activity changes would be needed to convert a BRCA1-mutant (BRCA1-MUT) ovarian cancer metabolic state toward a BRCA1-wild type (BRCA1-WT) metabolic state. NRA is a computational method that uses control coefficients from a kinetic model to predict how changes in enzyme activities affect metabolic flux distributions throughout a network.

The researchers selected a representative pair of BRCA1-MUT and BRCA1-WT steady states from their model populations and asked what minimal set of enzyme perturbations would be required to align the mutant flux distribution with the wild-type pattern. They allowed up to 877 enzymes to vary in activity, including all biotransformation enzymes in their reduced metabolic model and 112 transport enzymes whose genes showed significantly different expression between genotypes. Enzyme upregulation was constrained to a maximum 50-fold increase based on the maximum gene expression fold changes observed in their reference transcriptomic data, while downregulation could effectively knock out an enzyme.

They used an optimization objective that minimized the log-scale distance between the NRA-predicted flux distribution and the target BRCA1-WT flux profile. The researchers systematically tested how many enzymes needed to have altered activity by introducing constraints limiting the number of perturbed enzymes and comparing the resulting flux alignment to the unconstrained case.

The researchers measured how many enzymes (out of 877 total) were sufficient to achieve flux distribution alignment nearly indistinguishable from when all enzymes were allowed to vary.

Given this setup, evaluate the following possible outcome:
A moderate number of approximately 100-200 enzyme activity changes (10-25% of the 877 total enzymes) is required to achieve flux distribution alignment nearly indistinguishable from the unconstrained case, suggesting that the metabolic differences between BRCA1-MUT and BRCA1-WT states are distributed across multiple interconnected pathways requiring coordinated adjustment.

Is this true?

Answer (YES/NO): NO